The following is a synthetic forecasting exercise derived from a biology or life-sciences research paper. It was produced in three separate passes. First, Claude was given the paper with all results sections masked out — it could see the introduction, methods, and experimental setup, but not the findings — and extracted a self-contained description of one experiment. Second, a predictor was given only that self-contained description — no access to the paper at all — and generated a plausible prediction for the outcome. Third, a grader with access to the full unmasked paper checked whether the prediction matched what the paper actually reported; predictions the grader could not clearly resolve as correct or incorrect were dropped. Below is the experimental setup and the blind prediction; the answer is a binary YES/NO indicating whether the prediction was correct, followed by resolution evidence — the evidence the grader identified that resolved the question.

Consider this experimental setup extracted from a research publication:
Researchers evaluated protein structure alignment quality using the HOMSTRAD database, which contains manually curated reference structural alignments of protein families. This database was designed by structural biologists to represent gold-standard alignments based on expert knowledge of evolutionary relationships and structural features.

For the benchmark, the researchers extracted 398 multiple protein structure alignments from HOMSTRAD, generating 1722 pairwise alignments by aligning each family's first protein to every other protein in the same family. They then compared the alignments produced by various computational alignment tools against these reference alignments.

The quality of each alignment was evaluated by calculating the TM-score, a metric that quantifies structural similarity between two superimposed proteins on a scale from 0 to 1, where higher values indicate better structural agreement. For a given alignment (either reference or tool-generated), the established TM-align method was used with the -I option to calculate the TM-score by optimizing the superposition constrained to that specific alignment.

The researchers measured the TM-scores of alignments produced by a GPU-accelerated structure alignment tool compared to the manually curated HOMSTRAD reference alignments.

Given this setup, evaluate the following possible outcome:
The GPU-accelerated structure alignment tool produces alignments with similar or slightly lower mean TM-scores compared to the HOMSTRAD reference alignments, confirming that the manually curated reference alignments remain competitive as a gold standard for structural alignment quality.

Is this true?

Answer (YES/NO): NO